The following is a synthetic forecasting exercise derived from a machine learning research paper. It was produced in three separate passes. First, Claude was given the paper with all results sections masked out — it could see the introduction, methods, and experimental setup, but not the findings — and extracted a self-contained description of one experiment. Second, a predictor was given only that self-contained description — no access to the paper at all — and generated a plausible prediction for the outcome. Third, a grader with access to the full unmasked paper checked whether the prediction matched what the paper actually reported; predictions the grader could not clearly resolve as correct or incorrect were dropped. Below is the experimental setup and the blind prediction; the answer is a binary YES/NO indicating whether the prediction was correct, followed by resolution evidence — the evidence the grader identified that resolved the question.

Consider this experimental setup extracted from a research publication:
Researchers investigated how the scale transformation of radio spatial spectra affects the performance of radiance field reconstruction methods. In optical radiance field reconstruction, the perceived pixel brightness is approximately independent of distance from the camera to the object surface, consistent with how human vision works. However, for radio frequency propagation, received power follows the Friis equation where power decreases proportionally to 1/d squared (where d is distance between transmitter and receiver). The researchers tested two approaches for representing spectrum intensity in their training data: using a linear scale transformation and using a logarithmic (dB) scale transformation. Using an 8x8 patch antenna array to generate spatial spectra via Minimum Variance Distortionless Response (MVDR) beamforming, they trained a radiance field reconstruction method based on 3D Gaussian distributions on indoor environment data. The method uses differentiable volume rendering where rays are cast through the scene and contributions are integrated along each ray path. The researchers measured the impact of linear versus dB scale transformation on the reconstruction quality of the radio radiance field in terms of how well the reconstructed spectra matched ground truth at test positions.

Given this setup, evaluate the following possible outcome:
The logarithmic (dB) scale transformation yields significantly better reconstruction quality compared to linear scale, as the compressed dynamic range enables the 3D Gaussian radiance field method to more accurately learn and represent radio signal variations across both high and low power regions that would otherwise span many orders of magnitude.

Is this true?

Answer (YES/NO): YES